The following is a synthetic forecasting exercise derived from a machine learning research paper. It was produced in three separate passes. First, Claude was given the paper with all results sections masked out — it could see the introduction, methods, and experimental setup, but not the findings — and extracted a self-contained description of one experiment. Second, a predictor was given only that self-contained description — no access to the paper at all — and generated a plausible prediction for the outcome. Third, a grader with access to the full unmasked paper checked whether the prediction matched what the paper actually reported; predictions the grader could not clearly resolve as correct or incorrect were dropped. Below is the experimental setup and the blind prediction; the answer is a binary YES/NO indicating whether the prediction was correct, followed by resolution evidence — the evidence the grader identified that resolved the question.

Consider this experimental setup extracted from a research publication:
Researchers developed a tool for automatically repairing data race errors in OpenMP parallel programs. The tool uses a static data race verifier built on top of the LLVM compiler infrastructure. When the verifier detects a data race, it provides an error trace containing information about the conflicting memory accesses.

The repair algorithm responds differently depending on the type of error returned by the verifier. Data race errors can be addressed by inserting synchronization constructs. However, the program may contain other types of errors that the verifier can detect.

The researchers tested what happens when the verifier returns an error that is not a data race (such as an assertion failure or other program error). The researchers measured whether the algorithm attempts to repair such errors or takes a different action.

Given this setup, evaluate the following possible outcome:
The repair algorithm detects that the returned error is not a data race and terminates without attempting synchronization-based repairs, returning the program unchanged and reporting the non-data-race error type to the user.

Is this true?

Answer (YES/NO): NO